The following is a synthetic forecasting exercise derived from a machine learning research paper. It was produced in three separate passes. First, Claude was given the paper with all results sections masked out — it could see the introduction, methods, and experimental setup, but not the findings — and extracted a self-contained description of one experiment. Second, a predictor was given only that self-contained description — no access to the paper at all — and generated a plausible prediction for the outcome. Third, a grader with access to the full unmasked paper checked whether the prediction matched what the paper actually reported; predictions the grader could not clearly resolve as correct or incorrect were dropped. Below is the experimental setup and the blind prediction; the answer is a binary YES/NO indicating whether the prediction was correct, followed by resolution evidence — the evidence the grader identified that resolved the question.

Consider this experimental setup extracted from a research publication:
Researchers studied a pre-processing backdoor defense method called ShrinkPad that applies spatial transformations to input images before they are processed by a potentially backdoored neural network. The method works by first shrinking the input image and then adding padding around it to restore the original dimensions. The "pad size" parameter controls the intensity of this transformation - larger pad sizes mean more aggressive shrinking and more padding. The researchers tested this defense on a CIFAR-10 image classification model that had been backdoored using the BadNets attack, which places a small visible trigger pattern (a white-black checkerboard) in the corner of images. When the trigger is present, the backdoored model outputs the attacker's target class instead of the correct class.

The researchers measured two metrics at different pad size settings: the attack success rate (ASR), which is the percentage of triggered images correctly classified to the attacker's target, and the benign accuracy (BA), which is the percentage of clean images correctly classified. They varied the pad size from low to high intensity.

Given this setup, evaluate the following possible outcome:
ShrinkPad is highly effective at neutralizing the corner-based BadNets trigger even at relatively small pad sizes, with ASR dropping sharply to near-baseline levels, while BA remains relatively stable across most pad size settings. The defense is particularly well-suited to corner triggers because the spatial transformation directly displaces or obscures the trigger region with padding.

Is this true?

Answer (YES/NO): NO